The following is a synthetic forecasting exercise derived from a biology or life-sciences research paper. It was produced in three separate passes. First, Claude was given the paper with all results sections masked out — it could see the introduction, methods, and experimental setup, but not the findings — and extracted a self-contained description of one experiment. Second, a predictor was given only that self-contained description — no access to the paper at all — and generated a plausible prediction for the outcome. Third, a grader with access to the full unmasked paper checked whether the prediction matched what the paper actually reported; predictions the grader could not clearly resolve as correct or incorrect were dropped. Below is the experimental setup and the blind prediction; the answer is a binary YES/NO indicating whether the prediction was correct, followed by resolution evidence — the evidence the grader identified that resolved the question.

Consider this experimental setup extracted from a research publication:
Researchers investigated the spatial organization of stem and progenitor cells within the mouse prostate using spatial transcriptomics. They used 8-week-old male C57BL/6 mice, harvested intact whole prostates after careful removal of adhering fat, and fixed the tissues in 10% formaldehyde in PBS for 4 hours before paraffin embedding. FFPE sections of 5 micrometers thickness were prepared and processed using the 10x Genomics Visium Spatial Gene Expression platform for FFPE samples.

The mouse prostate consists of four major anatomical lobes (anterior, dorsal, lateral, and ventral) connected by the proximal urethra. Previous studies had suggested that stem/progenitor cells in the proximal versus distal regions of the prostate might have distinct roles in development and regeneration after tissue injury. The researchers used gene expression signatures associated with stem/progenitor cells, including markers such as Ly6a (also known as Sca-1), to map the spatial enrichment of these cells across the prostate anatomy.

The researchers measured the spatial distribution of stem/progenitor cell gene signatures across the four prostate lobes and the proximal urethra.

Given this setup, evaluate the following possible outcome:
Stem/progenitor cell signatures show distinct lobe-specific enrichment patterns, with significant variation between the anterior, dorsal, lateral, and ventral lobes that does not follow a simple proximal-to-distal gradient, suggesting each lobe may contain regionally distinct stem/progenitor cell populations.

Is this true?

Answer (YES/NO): YES